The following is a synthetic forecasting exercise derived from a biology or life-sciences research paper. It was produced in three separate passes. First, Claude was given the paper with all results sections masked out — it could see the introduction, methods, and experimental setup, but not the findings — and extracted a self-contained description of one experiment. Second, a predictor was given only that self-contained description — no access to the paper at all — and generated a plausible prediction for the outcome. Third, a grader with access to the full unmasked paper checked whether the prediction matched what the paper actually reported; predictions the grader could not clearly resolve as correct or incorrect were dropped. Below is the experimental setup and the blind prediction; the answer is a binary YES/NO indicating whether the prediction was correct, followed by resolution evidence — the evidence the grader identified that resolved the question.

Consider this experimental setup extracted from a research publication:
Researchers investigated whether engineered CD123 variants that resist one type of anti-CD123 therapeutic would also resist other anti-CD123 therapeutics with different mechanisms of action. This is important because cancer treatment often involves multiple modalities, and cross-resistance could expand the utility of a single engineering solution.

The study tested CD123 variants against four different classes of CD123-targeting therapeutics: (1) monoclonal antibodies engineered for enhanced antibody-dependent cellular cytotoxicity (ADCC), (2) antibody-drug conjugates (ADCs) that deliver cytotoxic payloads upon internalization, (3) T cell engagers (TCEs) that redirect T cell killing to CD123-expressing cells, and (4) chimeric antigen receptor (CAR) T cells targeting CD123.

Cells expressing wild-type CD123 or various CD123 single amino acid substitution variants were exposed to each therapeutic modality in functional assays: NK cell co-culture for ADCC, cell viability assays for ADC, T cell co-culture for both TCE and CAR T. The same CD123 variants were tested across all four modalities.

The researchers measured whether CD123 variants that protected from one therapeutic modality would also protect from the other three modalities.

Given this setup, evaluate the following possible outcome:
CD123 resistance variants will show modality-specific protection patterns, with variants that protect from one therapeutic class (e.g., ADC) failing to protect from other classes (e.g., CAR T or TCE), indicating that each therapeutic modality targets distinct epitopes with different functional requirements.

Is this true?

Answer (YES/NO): NO